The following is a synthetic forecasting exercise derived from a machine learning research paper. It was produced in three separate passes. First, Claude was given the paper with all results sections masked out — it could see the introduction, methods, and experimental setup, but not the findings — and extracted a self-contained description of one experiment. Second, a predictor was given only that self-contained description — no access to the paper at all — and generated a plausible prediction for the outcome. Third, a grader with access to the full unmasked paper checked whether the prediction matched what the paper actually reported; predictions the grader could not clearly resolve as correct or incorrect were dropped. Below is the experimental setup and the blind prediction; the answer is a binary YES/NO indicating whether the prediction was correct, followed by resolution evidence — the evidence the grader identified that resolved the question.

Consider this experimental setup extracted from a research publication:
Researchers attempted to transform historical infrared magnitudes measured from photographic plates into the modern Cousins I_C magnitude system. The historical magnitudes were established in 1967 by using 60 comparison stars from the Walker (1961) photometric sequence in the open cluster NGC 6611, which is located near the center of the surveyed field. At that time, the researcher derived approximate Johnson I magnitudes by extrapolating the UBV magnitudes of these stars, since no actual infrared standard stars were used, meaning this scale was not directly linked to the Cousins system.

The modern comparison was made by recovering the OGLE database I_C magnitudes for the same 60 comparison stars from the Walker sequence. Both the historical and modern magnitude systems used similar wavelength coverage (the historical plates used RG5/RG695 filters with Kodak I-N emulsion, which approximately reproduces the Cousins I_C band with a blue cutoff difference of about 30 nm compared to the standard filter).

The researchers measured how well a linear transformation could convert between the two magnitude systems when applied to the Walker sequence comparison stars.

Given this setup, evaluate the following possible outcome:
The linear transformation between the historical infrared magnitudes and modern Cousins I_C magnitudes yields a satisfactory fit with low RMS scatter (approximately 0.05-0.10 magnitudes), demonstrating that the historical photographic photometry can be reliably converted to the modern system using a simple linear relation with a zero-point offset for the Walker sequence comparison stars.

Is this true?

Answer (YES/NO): NO